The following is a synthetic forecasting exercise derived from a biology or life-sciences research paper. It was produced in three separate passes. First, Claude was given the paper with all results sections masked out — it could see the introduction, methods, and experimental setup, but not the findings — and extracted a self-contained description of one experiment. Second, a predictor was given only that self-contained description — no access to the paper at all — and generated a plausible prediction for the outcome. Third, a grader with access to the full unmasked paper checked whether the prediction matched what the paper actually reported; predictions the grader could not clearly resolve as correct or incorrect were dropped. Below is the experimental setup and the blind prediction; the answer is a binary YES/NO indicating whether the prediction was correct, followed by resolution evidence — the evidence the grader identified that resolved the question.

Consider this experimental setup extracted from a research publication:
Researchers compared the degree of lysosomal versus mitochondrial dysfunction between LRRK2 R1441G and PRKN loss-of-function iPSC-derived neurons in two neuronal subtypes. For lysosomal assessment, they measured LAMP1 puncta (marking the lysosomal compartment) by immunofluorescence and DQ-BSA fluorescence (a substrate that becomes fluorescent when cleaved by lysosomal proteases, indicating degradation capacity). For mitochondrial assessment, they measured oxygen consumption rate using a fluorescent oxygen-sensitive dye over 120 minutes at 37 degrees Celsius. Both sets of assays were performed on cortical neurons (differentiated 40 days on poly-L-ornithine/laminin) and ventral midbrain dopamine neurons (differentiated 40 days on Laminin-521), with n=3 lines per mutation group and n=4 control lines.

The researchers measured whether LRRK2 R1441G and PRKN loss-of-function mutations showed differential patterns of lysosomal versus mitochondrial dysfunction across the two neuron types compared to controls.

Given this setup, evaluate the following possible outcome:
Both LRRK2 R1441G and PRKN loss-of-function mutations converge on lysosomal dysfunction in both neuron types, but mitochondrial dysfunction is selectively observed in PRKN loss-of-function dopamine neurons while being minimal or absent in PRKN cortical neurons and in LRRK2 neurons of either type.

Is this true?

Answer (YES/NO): NO